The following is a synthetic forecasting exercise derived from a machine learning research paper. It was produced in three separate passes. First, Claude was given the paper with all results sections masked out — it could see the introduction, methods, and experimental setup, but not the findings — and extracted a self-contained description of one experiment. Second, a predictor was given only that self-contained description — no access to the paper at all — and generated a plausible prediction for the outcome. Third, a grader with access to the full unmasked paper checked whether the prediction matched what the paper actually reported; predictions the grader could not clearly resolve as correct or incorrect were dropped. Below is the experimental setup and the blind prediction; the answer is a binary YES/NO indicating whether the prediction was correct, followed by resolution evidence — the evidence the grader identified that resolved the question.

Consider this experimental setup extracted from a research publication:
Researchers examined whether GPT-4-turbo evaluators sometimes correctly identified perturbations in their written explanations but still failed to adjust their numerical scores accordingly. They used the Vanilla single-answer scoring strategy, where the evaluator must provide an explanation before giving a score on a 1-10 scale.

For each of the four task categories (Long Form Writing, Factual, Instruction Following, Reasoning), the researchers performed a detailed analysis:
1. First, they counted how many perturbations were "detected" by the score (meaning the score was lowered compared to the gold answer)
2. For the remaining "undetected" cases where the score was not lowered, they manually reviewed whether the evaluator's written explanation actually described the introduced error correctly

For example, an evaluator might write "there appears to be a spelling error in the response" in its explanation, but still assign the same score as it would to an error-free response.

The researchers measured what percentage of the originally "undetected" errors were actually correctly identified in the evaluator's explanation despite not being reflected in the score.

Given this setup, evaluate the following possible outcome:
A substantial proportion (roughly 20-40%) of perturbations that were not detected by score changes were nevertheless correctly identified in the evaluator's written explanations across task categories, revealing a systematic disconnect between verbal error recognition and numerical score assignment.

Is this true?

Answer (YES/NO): NO